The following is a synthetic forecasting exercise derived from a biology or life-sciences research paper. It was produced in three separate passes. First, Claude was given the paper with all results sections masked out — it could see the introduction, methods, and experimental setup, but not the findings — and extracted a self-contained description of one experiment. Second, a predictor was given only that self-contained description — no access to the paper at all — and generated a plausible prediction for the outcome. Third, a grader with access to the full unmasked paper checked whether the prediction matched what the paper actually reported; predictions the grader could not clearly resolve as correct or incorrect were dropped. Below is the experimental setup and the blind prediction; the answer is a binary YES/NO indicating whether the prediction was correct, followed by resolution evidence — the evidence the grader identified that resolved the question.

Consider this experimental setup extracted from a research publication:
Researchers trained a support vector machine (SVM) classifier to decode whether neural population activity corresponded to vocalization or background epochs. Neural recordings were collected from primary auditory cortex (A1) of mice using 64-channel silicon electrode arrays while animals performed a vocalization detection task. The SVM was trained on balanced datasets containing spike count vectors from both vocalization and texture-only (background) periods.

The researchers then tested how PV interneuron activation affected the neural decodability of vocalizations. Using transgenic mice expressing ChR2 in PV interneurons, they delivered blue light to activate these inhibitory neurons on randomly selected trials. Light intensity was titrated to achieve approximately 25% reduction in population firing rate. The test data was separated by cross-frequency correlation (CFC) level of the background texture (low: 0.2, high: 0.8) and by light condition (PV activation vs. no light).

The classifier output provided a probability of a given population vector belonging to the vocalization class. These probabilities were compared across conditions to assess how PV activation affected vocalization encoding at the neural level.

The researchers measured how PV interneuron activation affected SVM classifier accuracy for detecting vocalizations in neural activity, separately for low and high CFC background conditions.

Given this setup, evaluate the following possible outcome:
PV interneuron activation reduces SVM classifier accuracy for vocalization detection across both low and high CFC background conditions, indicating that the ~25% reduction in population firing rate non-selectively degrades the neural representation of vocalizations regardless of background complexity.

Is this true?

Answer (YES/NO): NO